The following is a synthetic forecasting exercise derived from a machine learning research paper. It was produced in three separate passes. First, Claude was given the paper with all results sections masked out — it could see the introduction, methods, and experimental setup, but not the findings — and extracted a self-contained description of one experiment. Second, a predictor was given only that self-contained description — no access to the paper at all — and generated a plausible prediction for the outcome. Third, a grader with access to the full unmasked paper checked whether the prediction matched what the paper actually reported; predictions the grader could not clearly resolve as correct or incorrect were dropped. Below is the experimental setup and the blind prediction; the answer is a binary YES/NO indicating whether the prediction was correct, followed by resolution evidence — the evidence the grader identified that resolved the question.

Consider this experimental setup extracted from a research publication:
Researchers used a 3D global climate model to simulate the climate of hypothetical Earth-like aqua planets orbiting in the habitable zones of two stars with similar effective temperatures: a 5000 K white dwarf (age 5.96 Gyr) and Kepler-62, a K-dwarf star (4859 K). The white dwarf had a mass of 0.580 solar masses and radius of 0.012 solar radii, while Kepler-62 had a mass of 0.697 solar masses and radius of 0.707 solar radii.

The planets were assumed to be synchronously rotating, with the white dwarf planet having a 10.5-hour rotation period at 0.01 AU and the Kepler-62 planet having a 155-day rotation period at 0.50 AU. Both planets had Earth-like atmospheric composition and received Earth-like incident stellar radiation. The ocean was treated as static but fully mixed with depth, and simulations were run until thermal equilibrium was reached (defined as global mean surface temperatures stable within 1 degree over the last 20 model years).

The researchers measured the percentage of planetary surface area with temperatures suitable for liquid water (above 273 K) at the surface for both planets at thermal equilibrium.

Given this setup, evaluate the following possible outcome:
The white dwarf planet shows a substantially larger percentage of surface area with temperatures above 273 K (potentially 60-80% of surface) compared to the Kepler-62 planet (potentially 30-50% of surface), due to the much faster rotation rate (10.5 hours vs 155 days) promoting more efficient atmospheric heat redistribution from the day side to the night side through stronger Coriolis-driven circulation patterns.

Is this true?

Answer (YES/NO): NO